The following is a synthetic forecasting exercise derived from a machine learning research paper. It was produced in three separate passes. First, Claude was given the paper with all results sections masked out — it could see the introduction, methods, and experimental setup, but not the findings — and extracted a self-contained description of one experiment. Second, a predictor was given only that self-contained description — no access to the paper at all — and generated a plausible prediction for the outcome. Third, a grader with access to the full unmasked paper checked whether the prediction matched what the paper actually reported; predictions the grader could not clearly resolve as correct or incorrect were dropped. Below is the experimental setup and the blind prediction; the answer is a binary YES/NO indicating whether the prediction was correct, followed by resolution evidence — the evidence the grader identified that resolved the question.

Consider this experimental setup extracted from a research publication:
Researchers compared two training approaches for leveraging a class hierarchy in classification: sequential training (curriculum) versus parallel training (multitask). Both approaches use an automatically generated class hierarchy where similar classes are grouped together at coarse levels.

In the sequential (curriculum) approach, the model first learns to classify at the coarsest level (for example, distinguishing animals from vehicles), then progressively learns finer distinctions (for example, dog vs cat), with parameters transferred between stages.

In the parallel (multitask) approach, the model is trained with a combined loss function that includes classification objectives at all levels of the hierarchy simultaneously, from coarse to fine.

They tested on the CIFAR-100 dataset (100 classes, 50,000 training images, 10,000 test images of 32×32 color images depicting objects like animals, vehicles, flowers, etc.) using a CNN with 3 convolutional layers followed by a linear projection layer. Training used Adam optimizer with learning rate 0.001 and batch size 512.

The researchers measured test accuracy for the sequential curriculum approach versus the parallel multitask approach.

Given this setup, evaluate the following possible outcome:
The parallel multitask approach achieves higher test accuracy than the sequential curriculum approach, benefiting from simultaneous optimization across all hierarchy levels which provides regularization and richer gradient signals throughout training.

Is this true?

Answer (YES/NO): NO